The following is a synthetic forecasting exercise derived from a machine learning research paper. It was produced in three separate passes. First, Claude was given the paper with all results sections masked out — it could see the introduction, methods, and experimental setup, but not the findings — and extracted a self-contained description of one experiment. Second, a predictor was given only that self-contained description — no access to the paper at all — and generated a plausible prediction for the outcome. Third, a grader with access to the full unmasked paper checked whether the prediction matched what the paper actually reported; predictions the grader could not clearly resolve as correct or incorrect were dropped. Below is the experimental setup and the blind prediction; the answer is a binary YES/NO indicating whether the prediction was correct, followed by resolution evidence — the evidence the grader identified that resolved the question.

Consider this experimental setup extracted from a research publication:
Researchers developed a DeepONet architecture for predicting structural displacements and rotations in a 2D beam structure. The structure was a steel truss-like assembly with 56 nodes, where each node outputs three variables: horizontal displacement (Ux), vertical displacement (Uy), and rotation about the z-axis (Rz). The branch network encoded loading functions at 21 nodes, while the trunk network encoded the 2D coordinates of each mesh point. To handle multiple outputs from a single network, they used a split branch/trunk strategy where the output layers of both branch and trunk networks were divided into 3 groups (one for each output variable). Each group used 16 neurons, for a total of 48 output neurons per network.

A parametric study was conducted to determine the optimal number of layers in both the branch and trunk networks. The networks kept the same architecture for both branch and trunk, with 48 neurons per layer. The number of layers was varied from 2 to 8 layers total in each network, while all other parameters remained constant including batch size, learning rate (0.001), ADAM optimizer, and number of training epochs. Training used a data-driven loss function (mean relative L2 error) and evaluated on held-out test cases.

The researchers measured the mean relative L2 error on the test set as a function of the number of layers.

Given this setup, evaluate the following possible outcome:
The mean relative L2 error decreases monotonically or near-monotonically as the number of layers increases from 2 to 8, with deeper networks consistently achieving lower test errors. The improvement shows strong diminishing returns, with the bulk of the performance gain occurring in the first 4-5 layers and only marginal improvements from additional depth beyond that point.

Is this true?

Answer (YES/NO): NO